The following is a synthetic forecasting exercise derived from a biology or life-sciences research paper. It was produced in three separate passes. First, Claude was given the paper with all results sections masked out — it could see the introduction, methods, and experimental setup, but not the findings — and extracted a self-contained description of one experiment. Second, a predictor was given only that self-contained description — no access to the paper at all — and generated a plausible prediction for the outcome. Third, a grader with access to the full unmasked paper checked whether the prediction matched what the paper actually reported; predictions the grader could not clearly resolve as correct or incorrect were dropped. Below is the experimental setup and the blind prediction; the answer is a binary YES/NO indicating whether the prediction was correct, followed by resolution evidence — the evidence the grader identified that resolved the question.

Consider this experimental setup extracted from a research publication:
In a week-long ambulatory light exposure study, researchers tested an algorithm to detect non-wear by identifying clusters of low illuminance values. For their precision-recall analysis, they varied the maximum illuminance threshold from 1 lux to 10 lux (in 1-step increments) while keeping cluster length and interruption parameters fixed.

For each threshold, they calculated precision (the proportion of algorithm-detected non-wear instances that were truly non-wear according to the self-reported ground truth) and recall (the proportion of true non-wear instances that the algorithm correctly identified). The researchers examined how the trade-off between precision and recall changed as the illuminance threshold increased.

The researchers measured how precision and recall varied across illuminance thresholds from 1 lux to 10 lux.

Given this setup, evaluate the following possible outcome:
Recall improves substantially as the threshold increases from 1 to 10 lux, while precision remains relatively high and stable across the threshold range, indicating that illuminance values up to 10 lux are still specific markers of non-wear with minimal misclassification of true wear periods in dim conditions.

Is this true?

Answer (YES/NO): NO